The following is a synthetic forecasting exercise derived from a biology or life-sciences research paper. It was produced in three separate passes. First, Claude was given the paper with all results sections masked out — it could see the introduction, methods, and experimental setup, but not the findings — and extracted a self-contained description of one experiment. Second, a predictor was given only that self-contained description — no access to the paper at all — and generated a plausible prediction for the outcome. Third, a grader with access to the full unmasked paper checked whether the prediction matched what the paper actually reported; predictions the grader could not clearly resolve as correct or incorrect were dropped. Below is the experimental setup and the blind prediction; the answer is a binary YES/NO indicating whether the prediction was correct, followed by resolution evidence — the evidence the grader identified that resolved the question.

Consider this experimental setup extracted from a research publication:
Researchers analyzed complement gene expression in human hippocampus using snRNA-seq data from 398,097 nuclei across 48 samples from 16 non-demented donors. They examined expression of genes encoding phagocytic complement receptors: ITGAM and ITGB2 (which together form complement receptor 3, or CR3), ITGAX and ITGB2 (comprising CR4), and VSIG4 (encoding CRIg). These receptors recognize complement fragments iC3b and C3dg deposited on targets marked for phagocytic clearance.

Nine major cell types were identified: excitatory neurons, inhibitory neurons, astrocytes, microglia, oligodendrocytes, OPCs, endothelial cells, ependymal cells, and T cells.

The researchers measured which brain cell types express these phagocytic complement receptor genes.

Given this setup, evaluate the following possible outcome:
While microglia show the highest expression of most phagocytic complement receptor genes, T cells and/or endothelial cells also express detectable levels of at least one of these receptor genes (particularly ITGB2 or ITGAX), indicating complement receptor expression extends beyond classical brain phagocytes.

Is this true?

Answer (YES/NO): YES